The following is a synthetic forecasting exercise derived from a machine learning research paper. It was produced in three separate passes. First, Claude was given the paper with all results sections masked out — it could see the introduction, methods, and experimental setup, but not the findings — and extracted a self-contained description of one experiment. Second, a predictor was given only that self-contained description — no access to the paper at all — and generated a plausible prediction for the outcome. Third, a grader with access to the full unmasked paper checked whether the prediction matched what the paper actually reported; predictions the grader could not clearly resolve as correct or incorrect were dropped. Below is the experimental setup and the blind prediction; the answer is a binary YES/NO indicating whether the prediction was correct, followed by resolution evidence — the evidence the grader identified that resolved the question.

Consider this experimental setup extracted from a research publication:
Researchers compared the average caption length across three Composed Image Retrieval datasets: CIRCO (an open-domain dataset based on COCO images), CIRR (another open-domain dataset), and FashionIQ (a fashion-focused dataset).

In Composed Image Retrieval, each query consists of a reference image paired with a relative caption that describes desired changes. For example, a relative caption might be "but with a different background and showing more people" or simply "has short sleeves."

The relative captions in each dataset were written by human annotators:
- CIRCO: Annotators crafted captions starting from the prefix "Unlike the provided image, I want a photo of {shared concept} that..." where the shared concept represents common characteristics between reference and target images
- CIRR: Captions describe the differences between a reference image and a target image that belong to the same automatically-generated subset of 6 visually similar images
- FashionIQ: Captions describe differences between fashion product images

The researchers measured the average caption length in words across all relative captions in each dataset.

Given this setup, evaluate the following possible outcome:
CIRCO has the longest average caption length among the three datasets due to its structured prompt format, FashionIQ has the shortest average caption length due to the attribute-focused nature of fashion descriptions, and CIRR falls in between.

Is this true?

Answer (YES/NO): NO